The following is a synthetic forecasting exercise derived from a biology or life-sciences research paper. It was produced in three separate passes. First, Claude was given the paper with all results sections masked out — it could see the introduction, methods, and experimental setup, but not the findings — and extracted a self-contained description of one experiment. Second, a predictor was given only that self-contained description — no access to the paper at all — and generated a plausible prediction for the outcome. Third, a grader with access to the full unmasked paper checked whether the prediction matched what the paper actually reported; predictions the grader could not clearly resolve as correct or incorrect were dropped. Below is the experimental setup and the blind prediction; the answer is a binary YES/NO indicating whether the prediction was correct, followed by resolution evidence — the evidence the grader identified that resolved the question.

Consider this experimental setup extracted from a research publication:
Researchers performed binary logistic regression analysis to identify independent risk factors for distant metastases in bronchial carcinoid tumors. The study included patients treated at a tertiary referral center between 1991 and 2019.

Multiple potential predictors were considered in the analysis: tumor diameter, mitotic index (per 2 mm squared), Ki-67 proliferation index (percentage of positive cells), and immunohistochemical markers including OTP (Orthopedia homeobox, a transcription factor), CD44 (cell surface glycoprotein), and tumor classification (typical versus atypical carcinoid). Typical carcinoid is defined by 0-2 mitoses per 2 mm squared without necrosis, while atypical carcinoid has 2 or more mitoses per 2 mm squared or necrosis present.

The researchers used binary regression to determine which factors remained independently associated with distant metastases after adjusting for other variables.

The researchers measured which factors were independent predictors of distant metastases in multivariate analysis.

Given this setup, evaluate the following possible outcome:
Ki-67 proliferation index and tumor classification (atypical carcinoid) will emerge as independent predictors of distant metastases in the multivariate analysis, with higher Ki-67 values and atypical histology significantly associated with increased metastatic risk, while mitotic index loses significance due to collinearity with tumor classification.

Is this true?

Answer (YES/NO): NO